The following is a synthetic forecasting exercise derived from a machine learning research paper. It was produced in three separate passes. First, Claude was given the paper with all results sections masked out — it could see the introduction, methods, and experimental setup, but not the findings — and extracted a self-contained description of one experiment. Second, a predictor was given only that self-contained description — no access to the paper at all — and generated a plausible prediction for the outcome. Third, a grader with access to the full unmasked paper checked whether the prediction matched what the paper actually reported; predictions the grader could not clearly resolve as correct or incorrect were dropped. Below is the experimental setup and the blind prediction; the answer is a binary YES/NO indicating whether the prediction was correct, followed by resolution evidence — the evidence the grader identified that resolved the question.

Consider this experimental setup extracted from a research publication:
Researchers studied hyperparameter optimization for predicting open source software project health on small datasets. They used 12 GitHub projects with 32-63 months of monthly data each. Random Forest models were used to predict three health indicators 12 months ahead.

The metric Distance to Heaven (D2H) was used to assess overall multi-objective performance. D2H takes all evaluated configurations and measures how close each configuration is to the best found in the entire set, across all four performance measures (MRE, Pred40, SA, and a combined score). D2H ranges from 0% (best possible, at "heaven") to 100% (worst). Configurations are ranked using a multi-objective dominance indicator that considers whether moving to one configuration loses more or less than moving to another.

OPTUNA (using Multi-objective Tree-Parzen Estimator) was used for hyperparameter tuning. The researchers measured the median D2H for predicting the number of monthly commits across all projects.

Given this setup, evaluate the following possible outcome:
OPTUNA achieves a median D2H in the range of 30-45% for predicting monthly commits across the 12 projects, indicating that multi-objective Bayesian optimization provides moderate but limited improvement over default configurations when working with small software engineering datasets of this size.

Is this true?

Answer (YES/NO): NO